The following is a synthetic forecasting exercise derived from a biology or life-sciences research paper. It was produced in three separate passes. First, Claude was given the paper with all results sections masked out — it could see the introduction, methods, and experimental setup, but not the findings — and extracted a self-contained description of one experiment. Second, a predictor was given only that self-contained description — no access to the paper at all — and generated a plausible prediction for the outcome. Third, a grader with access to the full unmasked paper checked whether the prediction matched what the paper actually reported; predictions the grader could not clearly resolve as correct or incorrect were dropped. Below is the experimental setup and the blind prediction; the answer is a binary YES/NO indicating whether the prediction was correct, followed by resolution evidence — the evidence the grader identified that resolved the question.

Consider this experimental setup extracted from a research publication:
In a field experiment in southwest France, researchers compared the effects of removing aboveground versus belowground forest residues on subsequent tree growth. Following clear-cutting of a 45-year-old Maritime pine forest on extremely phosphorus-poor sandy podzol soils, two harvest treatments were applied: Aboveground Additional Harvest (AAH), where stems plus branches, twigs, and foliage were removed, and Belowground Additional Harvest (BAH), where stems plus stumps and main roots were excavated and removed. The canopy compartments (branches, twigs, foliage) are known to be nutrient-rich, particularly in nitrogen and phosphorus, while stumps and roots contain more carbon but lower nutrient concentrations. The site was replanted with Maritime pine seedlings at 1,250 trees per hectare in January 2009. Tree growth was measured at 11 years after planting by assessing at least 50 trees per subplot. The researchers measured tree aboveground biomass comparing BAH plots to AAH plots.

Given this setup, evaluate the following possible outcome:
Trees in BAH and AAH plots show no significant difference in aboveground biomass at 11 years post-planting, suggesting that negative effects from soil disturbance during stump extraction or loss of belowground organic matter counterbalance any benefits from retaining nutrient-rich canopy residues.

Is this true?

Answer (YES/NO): YES